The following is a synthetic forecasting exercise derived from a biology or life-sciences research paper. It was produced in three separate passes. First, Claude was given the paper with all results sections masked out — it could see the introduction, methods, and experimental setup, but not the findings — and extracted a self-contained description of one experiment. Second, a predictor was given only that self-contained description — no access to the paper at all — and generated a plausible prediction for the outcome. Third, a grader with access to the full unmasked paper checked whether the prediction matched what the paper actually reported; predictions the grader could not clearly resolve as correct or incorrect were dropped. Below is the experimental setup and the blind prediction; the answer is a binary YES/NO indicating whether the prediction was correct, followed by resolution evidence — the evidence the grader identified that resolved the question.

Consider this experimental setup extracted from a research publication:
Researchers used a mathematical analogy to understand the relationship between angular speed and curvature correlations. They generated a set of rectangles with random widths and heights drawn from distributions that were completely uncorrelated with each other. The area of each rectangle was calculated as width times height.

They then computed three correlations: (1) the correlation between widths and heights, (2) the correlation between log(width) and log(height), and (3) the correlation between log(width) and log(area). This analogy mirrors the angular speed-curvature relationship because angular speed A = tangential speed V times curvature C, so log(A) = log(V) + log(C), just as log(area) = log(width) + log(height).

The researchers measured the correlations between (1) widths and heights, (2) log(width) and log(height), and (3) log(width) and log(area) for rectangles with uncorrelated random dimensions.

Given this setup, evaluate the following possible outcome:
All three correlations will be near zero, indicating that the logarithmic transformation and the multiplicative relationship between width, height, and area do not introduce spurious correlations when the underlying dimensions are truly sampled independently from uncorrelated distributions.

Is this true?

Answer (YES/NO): NO